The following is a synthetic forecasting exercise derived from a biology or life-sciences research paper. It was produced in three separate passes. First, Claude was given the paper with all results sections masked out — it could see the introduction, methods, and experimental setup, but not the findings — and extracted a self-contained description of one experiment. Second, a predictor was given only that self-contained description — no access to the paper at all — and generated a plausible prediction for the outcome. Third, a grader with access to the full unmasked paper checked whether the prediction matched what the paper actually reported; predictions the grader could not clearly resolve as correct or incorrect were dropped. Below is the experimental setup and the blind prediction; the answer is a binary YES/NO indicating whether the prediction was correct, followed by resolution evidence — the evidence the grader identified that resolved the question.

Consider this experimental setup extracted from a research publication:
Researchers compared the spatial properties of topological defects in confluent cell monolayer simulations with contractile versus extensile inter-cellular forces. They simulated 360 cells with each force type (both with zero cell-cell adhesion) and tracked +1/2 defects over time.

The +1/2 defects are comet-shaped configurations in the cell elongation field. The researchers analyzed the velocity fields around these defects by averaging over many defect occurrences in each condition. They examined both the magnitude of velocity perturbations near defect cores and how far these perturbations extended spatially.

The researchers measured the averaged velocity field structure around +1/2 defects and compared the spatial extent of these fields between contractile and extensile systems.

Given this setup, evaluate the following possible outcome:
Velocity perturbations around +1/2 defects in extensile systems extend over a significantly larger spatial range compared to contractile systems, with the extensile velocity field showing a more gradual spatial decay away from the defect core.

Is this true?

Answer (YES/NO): NO